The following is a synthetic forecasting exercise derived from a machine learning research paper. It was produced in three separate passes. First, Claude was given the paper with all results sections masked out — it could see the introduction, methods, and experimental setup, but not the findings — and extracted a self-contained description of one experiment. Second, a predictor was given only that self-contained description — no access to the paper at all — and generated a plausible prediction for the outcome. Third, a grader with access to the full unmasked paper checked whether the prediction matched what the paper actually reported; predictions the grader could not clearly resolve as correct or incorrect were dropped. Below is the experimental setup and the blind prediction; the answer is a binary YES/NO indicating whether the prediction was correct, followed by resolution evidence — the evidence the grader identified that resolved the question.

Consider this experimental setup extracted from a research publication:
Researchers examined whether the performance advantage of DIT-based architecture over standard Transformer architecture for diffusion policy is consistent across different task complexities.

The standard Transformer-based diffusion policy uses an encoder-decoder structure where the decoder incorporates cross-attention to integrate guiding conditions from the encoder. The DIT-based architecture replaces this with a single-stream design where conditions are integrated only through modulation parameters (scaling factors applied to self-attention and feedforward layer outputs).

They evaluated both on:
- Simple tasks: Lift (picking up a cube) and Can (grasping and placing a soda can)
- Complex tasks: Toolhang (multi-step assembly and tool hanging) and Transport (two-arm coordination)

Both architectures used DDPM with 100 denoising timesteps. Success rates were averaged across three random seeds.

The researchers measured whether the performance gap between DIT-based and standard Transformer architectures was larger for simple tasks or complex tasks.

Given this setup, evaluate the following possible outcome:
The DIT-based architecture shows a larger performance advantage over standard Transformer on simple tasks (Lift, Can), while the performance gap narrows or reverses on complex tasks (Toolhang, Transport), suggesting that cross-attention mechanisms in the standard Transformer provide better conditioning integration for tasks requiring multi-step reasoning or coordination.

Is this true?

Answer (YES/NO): NO